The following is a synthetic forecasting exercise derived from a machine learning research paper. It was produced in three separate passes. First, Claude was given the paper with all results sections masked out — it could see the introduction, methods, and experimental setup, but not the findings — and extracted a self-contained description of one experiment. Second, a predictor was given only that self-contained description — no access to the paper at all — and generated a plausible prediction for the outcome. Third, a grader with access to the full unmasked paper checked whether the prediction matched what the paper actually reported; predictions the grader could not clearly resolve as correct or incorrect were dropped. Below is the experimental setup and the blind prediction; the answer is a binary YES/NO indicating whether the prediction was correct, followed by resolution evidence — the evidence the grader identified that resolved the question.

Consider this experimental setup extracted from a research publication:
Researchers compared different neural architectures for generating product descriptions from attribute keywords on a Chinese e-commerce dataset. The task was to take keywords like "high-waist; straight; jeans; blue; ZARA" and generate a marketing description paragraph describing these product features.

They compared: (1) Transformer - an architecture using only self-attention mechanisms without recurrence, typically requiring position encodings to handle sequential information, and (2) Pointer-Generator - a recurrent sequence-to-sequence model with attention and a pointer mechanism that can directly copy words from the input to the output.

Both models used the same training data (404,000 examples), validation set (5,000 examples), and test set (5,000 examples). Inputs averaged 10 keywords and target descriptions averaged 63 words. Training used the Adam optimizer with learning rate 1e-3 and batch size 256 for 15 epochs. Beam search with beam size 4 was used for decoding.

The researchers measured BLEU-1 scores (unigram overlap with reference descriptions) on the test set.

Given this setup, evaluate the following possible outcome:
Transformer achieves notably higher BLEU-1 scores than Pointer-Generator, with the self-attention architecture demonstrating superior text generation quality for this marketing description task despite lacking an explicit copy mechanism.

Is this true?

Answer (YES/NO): NO